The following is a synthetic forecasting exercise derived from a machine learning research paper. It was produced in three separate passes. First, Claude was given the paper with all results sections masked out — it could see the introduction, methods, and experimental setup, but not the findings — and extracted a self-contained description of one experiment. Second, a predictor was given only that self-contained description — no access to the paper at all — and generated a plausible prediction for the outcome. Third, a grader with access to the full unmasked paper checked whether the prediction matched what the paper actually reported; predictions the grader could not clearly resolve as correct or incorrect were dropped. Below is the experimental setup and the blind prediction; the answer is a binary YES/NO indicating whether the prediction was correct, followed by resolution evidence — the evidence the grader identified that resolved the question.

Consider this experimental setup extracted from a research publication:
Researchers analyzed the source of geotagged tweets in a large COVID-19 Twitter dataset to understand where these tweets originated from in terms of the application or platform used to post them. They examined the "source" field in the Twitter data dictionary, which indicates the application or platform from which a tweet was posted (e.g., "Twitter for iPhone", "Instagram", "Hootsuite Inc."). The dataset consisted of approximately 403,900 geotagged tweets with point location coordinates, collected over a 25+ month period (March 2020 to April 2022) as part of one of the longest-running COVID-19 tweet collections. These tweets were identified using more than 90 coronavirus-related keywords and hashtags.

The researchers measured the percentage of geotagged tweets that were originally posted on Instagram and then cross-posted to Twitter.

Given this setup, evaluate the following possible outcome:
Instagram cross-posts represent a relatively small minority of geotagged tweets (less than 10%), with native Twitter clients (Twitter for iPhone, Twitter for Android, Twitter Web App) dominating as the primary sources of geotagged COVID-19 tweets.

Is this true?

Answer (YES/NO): NO